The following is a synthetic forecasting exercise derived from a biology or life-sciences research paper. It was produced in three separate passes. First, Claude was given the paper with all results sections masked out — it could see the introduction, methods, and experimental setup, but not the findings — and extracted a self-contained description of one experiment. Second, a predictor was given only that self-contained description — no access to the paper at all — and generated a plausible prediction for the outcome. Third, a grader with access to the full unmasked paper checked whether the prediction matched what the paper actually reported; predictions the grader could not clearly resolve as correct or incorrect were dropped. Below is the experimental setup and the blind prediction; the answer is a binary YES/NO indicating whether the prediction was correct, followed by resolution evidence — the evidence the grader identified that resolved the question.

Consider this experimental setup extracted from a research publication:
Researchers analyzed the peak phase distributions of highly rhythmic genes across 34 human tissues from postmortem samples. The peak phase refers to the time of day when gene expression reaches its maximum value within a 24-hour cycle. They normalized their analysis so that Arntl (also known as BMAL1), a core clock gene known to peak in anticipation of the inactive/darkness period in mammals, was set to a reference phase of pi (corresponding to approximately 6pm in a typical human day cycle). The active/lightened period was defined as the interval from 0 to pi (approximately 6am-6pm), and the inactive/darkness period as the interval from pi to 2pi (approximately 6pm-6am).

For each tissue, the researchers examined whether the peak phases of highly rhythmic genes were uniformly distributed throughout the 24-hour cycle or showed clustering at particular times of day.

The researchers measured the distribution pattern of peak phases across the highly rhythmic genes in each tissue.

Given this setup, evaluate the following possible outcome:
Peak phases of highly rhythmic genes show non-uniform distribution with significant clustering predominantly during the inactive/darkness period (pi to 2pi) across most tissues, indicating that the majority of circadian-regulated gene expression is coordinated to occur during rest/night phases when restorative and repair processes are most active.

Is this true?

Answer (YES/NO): NO